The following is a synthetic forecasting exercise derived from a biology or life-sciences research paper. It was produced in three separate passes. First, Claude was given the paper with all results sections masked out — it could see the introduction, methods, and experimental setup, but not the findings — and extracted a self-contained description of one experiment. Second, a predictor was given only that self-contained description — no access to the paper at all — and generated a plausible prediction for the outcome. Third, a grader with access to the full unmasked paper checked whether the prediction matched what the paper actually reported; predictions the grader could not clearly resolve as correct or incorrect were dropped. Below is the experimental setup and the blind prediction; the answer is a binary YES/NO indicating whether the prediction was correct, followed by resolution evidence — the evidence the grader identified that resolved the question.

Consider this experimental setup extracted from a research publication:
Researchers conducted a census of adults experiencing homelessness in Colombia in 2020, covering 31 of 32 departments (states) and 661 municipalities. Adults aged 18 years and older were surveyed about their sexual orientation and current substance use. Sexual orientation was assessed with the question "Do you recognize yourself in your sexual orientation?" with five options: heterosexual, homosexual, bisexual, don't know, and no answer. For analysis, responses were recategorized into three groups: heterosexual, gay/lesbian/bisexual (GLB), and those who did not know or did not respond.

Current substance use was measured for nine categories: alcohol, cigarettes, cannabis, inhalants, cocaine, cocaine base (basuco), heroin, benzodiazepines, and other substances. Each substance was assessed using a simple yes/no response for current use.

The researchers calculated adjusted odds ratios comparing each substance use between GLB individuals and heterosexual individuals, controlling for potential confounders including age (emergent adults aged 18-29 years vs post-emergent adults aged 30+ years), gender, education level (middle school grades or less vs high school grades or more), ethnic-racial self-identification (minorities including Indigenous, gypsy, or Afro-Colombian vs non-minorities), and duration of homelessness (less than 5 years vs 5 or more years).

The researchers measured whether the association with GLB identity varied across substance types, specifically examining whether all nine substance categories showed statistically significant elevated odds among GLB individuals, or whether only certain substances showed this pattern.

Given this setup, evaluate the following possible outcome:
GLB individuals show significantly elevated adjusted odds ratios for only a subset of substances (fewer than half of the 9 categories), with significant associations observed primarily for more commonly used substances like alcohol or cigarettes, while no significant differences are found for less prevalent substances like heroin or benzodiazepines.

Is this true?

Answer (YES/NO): NO